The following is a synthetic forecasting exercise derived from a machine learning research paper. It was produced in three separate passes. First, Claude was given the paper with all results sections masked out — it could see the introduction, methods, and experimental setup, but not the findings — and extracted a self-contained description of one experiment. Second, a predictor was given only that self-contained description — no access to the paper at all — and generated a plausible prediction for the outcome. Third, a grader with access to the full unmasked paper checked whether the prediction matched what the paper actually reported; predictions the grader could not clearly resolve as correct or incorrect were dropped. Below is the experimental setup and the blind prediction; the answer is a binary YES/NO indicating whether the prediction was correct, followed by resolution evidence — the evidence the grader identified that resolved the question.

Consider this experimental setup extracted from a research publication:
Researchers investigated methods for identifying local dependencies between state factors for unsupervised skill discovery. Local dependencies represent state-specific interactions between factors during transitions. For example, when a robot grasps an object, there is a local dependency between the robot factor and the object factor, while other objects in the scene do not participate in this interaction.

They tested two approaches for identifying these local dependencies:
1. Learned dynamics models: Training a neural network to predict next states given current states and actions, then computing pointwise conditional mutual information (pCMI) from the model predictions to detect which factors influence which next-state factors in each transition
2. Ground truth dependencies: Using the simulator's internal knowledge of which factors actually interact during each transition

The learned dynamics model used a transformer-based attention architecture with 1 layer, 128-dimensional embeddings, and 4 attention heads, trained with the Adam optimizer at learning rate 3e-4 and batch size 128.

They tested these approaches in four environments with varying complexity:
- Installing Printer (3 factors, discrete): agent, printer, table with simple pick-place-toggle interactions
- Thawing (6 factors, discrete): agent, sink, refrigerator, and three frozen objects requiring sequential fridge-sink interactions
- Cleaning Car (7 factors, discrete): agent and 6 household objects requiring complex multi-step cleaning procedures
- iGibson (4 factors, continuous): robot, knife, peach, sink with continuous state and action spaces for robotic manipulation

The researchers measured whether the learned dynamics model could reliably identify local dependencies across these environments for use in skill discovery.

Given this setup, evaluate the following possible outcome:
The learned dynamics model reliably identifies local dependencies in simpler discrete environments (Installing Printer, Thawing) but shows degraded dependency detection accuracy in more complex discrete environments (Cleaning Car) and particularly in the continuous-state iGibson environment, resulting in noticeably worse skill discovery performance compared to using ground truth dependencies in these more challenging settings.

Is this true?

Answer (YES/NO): NO